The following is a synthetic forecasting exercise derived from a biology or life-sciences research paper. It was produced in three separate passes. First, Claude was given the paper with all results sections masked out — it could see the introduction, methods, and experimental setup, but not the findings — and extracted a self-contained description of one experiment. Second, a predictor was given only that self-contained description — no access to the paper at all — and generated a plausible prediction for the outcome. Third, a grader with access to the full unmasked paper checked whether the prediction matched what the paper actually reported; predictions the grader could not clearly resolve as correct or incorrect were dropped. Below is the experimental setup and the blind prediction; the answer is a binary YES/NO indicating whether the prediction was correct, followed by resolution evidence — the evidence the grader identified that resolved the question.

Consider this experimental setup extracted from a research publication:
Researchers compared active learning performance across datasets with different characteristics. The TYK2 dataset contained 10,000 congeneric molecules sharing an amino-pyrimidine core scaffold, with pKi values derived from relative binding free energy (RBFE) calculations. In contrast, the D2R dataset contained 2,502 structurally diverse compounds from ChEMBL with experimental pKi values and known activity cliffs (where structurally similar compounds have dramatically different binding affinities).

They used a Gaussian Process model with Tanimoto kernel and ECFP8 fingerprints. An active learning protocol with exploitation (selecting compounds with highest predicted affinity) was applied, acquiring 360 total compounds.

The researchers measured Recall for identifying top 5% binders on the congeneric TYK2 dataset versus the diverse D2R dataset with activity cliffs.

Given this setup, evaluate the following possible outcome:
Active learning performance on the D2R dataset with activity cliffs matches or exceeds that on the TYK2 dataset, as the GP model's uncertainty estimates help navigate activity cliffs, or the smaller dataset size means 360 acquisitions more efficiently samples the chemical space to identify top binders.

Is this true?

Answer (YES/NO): NO